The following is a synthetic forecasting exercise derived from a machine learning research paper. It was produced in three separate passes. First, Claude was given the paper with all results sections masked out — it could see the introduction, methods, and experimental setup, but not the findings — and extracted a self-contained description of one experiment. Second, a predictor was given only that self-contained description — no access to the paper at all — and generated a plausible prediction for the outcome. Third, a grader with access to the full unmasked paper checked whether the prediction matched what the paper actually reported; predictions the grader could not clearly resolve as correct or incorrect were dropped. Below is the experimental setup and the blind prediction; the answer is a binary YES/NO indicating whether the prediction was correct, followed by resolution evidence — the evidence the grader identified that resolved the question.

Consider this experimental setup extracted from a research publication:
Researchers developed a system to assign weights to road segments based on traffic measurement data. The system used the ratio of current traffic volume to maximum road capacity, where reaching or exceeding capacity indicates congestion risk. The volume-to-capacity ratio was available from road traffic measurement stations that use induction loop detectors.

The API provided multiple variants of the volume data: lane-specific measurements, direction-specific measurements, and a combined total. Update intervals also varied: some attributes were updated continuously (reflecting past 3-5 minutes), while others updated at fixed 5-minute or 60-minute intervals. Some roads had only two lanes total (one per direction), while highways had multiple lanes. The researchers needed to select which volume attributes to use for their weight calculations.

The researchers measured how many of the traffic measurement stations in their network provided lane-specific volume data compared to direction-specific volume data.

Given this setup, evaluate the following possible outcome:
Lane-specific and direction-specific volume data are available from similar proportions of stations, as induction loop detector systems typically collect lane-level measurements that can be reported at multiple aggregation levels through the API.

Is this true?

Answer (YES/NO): NO